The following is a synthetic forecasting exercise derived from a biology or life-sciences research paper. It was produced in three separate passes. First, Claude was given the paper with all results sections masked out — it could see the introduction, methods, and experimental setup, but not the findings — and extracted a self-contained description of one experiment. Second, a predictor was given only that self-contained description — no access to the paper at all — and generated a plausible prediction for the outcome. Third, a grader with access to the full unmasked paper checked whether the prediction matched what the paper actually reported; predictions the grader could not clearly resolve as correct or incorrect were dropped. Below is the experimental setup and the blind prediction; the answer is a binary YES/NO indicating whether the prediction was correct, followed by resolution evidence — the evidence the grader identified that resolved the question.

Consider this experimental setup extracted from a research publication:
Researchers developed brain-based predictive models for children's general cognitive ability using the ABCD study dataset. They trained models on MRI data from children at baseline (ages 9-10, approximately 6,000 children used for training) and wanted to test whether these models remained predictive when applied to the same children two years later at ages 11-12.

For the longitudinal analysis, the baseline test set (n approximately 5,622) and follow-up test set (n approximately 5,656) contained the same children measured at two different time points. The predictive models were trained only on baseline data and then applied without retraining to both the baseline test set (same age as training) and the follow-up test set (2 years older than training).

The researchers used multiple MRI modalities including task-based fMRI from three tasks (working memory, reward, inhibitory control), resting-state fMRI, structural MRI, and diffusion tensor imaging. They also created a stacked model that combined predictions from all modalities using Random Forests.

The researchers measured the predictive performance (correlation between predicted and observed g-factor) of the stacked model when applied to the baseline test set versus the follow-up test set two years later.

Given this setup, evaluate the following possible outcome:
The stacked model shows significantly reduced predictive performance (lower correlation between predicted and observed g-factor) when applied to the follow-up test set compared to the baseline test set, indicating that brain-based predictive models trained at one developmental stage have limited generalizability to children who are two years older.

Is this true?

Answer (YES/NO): NO